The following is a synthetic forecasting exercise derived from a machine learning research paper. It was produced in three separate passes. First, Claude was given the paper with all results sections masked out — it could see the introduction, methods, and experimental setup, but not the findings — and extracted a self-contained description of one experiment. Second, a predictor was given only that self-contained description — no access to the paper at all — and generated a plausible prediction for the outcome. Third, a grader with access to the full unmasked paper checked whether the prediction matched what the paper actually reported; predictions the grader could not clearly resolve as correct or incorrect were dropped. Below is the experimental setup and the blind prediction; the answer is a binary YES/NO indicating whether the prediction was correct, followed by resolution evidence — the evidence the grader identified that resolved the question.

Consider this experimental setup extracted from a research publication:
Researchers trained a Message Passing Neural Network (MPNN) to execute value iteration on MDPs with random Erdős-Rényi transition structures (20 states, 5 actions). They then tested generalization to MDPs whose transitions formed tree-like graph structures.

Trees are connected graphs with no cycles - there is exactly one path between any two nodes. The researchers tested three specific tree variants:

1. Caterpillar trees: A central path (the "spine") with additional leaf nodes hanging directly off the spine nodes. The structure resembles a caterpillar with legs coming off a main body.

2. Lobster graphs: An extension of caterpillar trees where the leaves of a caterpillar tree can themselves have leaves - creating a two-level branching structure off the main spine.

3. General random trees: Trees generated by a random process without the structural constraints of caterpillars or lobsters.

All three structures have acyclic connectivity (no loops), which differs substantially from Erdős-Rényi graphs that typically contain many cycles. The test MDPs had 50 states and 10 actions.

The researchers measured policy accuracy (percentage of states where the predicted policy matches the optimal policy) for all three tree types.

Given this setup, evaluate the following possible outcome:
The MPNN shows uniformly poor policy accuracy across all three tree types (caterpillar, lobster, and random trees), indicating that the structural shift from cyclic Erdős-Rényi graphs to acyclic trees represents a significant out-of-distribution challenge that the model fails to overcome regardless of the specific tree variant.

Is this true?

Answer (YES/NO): NO